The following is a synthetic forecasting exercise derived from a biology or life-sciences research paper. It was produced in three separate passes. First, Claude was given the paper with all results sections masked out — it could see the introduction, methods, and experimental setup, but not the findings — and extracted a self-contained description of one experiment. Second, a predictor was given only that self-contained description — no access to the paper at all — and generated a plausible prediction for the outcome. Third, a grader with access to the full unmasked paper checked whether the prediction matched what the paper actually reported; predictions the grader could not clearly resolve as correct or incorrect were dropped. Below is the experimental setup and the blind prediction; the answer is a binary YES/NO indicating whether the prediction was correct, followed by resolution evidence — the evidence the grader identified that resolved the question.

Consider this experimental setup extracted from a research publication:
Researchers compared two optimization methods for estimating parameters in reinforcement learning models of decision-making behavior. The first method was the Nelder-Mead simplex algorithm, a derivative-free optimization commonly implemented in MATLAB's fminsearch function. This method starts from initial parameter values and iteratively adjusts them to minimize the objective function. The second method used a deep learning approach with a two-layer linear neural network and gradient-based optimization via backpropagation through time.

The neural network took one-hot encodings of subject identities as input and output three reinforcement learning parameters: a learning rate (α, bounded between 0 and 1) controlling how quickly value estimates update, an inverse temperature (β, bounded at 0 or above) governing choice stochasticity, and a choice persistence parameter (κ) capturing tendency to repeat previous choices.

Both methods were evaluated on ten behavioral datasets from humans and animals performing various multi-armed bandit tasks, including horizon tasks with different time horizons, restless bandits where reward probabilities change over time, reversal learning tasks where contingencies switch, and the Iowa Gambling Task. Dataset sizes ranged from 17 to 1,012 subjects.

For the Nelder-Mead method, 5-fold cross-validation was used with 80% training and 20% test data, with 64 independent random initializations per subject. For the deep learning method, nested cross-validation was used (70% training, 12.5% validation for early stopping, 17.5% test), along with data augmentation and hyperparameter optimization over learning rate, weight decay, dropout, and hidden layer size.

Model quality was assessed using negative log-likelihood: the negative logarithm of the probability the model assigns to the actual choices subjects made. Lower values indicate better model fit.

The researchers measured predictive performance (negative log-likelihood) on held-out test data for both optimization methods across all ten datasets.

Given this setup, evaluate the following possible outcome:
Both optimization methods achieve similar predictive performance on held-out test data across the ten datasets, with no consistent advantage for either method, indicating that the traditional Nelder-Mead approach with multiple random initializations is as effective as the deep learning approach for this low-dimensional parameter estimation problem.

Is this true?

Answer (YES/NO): YES